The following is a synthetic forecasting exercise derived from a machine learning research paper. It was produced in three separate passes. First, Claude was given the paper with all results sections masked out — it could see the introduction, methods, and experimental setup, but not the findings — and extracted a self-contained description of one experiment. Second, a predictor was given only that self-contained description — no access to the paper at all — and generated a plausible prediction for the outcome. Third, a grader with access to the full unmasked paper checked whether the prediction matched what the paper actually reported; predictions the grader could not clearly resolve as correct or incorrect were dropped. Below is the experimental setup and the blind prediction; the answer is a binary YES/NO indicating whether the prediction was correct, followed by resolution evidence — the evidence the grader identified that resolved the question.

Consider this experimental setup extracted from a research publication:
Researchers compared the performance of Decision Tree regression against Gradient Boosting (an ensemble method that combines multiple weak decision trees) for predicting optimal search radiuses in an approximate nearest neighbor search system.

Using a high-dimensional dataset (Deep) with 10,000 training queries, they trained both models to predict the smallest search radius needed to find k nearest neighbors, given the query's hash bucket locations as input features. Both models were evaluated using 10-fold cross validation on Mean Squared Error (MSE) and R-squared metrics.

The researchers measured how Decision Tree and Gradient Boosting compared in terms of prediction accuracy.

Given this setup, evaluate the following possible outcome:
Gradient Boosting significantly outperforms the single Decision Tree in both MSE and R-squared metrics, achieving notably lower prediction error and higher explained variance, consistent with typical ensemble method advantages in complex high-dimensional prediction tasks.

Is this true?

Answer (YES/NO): YES